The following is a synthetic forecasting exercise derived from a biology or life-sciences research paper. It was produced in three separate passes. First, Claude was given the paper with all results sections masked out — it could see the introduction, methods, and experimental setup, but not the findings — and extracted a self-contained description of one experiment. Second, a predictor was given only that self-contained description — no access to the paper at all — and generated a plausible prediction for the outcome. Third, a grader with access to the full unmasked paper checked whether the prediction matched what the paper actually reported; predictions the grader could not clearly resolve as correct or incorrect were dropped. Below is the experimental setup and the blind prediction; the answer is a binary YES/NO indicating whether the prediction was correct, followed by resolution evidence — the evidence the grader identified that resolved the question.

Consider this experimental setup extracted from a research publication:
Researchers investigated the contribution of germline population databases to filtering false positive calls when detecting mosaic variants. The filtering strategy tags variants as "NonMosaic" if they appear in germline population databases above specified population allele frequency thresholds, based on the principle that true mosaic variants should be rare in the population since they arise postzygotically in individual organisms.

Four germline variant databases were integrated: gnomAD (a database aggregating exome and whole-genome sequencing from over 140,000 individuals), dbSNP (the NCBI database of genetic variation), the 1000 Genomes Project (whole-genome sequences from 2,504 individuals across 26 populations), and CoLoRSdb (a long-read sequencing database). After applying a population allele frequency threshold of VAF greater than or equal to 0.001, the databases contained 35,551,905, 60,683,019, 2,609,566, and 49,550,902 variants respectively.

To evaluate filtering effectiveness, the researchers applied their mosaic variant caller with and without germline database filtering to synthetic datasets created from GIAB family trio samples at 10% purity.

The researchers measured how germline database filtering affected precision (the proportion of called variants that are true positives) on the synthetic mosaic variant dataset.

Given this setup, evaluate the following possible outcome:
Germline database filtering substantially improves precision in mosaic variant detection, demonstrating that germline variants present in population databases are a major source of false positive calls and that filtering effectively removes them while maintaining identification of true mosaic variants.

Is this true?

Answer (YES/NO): YES